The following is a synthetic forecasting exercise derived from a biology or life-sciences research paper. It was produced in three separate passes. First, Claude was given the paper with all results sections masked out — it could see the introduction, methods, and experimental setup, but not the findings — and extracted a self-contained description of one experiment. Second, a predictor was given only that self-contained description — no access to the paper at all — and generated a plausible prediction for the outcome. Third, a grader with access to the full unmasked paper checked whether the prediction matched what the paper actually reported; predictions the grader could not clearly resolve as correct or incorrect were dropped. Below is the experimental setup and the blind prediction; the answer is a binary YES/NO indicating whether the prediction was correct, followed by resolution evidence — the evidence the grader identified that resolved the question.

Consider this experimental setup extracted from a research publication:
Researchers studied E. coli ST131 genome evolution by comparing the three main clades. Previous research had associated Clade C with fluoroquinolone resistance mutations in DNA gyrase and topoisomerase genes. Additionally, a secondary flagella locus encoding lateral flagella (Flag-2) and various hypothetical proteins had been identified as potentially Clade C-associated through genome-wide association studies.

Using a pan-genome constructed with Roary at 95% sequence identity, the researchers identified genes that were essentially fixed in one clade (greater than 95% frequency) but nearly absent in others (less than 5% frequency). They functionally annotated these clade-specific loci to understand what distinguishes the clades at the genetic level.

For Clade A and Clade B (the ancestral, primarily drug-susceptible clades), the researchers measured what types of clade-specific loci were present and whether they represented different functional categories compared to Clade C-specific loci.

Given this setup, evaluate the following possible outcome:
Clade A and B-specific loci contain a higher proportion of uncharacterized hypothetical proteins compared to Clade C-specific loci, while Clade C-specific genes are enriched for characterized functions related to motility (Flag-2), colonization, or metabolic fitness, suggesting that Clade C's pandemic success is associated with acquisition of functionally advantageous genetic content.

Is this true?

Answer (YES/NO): YES